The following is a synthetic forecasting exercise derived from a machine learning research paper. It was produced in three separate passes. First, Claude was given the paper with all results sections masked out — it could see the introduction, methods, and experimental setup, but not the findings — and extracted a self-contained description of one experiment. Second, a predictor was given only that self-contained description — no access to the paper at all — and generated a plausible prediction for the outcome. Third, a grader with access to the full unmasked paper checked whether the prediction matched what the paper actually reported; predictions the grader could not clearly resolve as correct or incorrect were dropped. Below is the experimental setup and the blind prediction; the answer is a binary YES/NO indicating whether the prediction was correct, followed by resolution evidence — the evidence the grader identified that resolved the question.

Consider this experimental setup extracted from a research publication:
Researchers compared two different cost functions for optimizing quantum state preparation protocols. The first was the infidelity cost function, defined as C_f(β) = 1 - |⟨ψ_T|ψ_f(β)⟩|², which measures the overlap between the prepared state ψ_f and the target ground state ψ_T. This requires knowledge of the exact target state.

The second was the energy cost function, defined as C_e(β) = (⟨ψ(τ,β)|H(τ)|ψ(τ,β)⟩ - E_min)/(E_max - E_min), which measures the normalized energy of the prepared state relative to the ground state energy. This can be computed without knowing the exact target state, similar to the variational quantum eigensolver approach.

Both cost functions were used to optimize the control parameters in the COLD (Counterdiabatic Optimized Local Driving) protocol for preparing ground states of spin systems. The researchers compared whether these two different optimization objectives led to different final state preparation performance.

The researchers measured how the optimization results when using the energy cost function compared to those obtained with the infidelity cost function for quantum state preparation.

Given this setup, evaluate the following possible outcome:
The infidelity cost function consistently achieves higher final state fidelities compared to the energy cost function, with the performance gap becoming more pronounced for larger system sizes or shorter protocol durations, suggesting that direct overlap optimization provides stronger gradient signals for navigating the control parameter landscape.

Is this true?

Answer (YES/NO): NO